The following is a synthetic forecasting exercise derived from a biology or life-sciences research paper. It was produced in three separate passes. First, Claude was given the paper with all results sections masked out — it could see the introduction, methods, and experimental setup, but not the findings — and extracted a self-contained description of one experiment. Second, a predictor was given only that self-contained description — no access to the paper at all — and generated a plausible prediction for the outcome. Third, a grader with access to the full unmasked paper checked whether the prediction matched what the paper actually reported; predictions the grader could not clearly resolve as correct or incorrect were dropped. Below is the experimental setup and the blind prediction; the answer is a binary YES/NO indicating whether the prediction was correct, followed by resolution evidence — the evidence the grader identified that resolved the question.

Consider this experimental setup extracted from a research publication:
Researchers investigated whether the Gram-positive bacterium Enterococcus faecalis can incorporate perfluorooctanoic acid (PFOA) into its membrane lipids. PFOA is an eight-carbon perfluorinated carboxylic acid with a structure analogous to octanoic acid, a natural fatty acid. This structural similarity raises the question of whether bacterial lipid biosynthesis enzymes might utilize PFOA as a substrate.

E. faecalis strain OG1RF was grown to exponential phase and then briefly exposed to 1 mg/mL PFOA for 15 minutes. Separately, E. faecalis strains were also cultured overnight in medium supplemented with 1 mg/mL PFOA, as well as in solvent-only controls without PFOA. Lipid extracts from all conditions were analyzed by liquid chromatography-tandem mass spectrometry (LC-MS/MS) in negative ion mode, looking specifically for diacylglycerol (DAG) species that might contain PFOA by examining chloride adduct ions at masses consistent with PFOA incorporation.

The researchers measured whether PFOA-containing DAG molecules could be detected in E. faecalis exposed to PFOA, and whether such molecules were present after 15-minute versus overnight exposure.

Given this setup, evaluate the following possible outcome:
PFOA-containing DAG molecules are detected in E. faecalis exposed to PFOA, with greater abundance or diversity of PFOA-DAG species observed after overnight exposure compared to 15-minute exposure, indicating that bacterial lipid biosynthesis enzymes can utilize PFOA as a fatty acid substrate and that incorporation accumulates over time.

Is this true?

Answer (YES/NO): YES